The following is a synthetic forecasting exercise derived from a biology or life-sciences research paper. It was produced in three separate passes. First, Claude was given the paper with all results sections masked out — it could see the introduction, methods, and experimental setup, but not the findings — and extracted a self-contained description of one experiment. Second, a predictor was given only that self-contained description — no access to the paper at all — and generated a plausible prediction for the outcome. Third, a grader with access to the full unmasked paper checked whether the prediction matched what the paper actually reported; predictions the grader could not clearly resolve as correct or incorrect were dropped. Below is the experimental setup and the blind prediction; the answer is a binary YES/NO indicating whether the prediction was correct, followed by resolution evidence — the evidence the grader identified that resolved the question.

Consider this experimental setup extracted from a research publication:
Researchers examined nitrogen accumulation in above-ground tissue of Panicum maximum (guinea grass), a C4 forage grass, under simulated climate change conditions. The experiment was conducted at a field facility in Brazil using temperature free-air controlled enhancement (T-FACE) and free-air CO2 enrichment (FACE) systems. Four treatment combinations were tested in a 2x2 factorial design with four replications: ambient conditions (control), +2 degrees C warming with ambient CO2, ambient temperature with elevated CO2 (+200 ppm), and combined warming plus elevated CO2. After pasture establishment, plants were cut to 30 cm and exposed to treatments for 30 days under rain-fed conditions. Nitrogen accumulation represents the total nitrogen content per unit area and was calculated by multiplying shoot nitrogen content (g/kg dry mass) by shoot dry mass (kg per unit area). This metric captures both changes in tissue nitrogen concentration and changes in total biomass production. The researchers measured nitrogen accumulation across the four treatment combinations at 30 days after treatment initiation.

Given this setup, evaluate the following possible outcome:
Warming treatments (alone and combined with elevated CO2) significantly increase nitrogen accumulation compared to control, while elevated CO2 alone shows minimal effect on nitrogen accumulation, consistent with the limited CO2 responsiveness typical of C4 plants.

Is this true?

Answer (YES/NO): YES